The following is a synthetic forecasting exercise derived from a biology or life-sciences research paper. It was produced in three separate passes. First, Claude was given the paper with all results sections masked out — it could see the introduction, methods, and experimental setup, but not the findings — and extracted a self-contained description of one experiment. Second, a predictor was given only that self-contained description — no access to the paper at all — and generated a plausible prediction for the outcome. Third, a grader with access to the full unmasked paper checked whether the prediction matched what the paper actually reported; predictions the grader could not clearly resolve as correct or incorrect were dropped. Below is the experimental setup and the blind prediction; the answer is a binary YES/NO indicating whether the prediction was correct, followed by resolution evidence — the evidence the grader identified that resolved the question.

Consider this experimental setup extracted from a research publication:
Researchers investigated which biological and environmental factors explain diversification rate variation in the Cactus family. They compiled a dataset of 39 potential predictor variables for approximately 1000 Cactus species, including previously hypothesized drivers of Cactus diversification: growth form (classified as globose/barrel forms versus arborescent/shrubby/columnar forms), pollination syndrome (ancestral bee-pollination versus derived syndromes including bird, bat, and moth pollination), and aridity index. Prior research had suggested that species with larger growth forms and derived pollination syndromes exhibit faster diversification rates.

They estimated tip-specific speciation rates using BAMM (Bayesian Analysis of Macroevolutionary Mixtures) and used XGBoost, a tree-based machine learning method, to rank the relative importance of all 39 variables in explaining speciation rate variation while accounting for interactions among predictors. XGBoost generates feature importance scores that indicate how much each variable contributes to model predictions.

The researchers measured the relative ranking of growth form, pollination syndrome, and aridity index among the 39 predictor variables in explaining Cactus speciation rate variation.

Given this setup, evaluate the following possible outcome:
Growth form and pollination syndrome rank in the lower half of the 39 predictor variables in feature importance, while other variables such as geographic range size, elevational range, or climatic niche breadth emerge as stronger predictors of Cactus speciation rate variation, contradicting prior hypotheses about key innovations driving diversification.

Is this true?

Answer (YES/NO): NO